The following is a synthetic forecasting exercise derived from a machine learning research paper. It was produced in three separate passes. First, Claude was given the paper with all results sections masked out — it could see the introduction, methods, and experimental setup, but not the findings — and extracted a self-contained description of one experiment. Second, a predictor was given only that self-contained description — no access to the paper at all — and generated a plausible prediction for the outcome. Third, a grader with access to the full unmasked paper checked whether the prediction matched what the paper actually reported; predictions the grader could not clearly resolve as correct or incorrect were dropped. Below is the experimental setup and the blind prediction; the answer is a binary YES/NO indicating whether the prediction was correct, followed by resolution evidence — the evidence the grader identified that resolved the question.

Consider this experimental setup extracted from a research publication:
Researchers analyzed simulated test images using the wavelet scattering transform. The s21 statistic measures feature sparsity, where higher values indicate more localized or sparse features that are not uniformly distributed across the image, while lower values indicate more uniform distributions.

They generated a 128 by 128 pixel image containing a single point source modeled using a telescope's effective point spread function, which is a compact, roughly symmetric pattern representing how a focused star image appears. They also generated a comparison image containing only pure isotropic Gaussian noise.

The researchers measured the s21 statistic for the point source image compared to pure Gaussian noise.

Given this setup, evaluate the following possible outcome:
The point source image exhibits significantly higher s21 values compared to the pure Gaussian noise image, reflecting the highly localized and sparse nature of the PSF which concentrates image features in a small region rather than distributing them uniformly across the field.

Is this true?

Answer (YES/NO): YES